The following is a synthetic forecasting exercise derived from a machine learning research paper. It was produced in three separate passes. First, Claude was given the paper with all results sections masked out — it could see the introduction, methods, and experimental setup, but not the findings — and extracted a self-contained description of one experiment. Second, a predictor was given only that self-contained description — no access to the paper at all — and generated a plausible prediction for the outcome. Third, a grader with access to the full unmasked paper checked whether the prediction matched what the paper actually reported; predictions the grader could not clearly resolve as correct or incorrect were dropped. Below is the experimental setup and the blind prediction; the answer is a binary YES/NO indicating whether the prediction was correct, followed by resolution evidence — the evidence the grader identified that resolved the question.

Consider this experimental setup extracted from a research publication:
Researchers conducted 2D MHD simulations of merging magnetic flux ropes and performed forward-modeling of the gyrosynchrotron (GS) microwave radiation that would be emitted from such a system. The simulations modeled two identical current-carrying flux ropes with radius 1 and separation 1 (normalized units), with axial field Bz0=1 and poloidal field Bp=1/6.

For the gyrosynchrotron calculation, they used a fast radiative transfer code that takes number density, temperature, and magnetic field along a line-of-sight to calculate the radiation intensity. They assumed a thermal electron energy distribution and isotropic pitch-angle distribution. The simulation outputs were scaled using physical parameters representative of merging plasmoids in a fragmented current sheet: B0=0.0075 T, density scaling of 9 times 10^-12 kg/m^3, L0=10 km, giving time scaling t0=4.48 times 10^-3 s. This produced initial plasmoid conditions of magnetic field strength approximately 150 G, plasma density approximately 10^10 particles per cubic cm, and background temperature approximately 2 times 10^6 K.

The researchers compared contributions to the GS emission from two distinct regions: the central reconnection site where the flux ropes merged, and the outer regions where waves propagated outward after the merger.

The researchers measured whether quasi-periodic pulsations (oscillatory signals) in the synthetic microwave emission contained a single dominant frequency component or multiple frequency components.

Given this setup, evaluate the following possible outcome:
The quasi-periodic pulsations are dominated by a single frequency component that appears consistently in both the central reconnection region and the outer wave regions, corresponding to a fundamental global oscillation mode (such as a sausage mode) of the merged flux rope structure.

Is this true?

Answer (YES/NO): NO